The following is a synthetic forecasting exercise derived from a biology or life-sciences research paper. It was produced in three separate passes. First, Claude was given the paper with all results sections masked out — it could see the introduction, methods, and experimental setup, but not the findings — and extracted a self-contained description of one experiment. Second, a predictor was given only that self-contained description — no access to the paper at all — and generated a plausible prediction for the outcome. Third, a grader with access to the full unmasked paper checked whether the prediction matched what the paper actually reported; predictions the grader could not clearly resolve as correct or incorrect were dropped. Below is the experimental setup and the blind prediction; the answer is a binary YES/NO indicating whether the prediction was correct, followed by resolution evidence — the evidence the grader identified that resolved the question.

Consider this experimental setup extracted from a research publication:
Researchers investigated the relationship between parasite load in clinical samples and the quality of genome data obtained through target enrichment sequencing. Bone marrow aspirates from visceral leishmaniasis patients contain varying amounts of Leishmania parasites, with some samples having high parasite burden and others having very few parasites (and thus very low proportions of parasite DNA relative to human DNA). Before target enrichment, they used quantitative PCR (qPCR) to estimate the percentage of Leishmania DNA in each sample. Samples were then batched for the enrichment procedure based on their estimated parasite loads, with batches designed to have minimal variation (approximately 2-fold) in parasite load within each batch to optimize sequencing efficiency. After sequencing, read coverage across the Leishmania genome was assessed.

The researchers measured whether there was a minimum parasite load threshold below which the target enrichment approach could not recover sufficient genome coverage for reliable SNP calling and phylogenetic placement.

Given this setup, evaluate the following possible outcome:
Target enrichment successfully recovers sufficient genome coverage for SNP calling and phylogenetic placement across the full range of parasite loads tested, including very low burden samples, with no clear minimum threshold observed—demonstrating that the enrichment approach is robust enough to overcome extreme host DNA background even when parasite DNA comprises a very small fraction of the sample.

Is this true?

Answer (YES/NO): NO